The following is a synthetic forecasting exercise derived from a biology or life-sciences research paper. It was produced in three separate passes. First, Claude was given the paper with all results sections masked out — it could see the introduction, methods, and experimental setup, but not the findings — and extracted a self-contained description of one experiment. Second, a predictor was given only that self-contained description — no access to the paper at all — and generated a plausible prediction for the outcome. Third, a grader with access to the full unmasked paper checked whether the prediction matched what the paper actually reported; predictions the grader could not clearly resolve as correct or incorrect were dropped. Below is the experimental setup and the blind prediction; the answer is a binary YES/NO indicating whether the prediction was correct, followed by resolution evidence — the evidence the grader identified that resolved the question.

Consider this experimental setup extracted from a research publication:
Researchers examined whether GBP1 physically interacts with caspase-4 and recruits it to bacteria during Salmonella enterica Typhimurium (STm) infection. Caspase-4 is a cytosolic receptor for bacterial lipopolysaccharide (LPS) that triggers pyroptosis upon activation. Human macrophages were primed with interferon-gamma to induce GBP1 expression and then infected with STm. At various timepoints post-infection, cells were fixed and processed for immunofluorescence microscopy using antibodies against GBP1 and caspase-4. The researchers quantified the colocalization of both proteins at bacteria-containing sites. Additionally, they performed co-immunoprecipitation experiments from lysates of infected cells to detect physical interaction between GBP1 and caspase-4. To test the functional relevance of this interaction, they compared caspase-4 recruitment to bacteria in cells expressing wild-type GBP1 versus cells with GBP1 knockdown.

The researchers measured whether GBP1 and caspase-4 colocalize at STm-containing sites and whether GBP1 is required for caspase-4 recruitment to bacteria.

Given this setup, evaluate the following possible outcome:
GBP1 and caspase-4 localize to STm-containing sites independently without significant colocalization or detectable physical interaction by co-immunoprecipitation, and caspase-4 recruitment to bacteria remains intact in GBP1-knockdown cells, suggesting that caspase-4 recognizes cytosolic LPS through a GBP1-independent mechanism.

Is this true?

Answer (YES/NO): NO